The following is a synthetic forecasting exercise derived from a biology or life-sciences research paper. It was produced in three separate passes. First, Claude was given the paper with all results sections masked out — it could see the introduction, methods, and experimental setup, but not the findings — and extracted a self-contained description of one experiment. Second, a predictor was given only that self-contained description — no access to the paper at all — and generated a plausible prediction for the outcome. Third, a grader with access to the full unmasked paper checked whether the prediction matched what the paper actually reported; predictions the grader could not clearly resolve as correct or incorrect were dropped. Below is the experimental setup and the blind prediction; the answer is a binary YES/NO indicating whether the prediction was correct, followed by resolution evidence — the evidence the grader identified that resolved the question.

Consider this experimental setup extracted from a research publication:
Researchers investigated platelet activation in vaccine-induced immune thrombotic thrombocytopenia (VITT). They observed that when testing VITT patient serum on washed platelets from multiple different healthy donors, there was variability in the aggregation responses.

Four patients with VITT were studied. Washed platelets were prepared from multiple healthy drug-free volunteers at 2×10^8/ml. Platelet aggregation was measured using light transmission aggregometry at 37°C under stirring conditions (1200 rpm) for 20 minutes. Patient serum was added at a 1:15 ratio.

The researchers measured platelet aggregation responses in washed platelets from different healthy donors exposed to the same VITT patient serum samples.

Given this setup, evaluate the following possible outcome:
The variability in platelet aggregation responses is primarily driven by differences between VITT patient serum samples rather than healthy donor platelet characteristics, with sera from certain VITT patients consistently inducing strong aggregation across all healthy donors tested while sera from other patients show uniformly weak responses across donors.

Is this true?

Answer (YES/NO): NO